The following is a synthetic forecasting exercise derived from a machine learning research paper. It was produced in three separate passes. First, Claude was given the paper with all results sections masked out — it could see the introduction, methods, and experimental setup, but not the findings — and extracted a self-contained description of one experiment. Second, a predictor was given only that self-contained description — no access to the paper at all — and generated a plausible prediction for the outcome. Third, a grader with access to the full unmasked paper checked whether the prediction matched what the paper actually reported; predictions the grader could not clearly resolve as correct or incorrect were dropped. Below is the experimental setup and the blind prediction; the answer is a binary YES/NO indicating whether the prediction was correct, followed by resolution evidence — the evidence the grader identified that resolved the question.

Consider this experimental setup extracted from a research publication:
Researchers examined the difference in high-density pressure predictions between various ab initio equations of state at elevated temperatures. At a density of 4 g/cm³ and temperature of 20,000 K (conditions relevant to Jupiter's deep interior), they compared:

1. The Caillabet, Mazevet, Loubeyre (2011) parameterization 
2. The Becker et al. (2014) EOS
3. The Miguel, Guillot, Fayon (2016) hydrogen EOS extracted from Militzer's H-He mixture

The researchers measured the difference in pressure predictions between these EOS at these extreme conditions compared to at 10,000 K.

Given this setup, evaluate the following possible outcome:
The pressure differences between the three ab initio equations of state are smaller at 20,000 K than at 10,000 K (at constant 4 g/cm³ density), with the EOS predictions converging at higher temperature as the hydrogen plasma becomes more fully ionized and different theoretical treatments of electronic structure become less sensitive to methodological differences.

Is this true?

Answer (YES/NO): NO